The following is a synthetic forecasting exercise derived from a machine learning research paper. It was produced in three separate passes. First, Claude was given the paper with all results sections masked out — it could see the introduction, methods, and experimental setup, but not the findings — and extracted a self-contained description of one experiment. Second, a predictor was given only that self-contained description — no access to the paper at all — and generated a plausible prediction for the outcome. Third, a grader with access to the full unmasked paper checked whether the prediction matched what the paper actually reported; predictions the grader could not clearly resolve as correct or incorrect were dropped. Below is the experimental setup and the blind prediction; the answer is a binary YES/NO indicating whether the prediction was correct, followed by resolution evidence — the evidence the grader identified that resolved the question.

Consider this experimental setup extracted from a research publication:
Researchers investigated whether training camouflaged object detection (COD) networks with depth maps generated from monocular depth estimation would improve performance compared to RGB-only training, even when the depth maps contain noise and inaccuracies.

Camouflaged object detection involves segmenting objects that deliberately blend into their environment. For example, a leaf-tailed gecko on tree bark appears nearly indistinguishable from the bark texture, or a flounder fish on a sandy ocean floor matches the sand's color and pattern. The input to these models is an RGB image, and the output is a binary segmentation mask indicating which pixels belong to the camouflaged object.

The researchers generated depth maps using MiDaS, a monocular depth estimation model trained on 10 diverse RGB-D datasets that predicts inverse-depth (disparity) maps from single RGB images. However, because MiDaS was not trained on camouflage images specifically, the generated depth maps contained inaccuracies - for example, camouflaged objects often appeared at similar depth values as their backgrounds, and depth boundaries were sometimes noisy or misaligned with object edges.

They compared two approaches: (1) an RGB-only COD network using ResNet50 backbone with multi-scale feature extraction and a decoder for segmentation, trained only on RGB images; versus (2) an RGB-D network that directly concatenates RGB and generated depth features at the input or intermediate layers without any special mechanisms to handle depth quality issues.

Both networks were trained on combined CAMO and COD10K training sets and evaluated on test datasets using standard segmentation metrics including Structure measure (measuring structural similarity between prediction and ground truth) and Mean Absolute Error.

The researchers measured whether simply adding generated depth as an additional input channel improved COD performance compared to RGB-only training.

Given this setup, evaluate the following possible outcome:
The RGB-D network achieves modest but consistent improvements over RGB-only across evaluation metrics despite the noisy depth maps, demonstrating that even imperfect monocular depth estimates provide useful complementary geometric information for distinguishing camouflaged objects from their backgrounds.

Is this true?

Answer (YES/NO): NO